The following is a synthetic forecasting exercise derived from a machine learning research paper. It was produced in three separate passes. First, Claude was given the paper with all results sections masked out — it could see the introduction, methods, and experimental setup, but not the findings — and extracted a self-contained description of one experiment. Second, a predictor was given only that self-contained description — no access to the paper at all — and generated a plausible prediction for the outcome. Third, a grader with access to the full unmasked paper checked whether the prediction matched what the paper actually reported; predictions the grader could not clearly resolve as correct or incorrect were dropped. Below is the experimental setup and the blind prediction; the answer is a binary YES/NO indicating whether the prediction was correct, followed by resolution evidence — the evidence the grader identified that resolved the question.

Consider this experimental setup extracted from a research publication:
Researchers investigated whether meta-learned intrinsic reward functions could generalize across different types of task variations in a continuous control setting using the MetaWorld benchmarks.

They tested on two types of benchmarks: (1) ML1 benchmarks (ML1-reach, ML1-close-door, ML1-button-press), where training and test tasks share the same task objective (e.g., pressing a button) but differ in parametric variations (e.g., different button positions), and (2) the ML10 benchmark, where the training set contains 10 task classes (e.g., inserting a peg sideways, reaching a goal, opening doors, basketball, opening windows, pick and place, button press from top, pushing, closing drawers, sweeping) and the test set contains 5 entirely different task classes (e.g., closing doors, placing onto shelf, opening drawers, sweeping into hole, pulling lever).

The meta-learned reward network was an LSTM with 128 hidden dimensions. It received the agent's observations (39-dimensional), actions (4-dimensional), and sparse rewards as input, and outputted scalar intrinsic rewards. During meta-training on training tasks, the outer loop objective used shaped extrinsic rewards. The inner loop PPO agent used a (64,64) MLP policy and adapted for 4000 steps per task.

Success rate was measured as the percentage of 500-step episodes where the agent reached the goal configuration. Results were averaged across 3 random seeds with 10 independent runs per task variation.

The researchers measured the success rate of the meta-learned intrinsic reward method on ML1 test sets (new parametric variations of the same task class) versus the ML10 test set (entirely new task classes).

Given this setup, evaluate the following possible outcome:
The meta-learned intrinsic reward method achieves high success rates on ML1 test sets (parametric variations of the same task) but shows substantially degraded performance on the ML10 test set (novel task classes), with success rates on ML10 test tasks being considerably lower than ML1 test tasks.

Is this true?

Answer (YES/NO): YES